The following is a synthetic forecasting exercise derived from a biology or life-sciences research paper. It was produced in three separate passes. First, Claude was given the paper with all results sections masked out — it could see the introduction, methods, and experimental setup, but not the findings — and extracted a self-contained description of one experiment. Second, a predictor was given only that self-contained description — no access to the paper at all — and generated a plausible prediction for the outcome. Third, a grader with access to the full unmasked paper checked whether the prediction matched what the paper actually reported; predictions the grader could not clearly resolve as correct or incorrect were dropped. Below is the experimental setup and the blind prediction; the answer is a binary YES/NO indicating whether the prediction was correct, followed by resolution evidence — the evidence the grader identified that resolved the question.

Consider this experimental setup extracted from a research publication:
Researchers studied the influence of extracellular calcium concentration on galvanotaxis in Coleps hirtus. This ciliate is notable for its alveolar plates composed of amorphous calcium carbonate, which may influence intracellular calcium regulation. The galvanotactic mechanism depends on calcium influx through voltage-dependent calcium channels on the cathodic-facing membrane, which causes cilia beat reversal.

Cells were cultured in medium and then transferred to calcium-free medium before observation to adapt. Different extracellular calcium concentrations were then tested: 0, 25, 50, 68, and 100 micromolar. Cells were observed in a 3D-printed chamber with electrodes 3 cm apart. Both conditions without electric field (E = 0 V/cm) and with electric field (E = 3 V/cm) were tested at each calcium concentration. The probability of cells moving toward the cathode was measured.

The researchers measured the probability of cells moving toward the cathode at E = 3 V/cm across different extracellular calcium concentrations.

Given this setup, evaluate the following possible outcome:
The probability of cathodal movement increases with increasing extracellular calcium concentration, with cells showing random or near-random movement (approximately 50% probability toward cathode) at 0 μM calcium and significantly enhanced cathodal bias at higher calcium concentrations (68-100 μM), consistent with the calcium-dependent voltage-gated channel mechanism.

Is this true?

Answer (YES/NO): NO